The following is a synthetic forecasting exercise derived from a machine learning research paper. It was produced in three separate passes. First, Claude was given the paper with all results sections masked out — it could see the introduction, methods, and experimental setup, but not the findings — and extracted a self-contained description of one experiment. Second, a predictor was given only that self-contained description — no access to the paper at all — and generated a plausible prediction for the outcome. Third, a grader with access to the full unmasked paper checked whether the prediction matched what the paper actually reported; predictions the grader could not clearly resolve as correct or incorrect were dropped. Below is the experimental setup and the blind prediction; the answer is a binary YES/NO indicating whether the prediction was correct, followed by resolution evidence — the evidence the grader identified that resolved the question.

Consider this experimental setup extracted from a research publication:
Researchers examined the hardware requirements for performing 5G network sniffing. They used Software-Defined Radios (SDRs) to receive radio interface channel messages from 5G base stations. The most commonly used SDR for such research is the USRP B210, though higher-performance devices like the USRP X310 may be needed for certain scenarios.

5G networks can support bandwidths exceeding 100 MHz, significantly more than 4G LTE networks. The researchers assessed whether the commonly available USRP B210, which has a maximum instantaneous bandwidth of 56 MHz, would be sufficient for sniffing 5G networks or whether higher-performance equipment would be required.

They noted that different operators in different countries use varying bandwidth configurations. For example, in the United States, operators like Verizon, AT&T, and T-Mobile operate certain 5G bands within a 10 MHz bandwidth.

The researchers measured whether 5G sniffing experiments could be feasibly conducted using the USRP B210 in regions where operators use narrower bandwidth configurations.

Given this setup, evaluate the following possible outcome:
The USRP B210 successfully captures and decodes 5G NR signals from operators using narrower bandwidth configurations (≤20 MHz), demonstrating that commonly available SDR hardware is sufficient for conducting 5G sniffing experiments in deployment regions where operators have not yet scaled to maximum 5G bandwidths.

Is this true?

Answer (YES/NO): NO